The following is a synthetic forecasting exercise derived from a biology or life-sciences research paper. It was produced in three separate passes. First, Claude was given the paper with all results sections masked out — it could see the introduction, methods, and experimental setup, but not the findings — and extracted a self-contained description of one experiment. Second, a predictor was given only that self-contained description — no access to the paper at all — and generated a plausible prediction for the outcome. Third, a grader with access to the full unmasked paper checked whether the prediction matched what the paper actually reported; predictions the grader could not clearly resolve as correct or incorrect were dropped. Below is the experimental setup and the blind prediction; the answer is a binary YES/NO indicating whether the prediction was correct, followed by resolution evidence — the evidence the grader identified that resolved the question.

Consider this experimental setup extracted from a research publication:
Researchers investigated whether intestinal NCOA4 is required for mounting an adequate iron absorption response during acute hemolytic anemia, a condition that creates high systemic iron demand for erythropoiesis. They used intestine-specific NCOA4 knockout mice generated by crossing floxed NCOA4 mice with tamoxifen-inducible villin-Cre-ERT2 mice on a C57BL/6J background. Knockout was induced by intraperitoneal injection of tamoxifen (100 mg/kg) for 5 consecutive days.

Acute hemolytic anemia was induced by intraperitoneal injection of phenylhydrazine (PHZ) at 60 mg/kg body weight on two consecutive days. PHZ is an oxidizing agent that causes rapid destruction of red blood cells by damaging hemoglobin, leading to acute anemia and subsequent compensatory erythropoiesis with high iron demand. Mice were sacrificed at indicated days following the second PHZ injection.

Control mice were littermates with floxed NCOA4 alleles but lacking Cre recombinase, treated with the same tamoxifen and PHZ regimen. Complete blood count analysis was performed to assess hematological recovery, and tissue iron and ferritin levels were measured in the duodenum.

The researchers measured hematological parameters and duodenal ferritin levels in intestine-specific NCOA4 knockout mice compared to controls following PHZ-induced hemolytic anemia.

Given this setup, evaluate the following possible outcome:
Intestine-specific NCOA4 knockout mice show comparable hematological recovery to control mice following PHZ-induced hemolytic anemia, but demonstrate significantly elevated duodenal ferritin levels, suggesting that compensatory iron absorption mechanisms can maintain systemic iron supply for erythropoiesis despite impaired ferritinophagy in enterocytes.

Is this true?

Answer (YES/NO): YES